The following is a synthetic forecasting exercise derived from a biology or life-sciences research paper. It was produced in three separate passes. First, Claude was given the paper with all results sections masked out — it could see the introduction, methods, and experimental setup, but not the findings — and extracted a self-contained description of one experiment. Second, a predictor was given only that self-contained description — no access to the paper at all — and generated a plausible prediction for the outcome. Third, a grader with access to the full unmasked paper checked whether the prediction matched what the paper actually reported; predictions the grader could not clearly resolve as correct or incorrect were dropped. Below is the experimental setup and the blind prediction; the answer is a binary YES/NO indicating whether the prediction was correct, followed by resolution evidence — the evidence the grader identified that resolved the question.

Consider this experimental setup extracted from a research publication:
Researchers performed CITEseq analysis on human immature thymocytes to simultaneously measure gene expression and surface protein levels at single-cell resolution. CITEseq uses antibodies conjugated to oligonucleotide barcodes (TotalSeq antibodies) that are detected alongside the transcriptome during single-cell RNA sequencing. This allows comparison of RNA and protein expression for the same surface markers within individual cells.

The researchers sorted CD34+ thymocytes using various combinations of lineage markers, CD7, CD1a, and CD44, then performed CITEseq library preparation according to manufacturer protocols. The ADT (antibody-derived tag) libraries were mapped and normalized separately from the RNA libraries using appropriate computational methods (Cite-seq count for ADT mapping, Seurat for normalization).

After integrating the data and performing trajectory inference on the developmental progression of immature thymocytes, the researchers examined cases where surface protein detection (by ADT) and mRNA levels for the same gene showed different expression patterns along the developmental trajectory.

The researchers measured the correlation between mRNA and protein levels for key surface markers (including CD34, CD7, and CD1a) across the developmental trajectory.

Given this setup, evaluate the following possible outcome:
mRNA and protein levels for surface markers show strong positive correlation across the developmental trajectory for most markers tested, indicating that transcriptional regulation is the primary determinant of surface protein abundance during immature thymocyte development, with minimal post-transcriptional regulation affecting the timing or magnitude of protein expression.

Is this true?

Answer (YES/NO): YES